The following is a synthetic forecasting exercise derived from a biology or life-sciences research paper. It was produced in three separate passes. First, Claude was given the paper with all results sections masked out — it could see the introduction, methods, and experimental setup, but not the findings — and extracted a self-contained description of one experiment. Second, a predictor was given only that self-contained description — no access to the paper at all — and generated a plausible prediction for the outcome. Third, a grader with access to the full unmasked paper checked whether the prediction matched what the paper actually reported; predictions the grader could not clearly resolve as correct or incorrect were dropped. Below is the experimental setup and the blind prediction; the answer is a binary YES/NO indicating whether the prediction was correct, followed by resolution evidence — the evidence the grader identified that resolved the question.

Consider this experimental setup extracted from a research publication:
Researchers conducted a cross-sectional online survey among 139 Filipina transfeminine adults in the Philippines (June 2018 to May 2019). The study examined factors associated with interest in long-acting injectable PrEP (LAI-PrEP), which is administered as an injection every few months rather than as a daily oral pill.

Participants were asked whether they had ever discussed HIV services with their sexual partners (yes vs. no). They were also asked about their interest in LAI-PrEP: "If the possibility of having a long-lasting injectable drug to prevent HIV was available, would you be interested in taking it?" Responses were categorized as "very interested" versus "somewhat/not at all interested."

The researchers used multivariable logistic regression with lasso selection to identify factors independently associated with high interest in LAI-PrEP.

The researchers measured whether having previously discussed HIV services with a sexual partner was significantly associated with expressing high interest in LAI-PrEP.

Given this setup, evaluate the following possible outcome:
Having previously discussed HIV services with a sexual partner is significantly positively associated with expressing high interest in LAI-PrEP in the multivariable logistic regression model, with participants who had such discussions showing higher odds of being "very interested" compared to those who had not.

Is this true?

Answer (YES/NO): YES